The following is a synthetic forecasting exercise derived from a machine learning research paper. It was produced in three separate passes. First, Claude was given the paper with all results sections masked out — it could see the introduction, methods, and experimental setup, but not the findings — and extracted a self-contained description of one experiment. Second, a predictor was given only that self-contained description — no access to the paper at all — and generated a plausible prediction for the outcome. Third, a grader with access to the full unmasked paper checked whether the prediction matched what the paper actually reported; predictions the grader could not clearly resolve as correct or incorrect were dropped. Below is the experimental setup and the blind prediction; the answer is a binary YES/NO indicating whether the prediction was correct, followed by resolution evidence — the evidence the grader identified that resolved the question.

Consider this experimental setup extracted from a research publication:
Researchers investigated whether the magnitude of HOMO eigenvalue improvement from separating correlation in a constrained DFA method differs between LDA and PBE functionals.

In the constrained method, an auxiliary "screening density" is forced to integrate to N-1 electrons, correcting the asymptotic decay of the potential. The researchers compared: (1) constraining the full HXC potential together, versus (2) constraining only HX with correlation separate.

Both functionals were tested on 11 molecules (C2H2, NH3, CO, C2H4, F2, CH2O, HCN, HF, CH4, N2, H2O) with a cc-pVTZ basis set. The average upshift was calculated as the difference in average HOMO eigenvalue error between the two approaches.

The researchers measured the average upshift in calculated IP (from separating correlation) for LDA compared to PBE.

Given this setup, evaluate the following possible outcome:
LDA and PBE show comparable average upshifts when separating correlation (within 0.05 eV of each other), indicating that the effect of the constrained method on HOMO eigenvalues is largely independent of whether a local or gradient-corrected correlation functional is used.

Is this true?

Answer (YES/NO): NO